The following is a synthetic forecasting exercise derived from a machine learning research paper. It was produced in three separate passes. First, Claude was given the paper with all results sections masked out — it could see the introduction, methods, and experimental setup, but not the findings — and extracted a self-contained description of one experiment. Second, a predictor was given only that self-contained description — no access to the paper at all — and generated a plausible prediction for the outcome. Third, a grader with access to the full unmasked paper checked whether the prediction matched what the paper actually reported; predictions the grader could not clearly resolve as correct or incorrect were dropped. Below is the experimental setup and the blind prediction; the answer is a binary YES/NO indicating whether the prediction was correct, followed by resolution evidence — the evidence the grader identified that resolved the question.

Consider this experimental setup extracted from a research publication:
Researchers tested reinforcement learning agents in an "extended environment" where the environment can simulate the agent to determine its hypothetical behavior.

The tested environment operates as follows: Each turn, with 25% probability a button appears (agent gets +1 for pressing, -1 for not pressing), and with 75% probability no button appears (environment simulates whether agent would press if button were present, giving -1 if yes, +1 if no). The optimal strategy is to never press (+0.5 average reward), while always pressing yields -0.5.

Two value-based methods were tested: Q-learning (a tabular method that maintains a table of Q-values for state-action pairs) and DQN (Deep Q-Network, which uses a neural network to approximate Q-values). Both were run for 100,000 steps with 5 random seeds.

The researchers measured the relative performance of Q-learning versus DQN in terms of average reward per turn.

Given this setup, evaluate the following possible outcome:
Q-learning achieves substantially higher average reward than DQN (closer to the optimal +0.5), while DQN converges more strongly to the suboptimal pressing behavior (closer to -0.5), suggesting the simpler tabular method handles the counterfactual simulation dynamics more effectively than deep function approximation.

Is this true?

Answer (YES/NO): NO